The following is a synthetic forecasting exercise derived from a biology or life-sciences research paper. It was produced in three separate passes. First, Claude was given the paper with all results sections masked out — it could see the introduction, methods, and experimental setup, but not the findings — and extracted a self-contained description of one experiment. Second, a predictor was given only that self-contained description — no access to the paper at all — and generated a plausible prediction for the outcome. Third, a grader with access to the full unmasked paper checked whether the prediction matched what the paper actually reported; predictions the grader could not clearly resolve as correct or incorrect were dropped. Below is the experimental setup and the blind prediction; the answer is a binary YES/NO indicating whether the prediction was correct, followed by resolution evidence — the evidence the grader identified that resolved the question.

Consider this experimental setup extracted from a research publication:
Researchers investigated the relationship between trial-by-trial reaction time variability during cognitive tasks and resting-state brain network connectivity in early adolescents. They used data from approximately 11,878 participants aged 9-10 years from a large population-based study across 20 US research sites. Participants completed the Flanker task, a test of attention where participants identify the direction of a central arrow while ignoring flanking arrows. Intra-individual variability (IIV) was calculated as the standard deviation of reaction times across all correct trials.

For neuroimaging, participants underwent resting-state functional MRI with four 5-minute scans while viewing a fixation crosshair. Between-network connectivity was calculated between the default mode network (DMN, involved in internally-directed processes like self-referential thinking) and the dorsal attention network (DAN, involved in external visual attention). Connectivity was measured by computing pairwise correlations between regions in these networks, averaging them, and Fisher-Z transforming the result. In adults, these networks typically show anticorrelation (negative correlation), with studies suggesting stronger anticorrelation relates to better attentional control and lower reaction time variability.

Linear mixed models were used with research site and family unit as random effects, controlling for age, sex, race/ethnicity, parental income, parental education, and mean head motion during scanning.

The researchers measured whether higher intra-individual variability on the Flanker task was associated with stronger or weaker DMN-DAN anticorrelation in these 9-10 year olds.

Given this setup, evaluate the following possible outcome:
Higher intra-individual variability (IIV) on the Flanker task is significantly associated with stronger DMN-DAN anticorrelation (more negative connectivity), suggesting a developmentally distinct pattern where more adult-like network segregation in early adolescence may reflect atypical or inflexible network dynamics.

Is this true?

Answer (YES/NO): NO